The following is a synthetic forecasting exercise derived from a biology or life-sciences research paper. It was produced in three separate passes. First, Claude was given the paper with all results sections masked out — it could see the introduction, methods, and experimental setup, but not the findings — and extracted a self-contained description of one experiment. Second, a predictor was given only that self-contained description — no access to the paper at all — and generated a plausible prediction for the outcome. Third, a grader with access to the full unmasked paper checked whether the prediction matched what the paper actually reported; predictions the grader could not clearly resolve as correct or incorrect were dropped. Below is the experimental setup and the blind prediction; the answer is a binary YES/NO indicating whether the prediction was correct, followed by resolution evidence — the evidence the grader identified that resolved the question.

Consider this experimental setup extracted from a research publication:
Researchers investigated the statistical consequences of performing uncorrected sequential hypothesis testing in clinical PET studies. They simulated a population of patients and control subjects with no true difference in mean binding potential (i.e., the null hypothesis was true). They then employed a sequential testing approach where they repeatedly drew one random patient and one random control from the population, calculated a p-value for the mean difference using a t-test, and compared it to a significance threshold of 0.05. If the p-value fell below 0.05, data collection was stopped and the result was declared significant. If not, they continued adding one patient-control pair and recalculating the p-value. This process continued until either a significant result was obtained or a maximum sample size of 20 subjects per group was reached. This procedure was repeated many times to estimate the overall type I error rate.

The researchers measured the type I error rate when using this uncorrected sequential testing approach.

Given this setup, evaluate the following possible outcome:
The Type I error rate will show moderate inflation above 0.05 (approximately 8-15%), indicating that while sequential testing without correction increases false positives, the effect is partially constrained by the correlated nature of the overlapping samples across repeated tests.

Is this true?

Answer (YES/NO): NO